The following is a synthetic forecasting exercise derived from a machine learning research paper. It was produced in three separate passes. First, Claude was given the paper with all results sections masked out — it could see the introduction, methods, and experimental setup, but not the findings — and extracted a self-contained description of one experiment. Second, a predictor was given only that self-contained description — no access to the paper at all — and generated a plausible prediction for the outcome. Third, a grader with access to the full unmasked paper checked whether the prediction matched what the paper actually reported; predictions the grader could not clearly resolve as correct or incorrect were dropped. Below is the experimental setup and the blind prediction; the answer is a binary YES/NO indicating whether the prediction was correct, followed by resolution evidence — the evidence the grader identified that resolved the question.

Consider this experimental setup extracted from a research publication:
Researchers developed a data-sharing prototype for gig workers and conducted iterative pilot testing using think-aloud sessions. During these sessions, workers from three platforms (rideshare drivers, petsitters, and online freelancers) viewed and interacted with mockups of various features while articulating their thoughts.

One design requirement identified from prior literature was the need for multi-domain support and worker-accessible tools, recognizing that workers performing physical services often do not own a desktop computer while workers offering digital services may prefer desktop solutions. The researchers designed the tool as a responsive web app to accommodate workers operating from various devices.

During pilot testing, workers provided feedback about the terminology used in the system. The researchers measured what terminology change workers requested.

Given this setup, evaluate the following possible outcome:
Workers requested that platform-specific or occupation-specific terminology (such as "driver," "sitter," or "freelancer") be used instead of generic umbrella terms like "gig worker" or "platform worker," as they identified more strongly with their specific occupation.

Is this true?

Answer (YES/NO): NO